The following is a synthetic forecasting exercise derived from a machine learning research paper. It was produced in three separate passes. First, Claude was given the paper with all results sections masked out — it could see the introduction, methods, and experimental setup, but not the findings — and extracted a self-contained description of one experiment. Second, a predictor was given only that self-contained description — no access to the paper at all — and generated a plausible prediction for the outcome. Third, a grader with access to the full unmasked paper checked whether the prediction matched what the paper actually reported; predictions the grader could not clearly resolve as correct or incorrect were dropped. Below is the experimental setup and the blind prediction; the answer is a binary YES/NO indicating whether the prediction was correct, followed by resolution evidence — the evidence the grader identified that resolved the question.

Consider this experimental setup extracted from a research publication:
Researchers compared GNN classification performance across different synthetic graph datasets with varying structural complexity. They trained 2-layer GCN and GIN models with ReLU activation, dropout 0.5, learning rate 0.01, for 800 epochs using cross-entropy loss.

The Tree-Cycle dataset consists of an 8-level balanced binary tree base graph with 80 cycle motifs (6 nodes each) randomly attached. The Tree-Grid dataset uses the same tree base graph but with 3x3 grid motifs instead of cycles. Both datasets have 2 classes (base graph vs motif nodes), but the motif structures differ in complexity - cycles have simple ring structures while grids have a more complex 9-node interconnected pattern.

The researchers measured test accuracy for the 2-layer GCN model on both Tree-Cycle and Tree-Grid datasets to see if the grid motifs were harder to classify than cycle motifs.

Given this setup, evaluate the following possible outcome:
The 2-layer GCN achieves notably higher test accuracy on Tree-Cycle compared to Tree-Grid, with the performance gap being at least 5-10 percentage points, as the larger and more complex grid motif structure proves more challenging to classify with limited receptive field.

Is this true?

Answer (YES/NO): NO